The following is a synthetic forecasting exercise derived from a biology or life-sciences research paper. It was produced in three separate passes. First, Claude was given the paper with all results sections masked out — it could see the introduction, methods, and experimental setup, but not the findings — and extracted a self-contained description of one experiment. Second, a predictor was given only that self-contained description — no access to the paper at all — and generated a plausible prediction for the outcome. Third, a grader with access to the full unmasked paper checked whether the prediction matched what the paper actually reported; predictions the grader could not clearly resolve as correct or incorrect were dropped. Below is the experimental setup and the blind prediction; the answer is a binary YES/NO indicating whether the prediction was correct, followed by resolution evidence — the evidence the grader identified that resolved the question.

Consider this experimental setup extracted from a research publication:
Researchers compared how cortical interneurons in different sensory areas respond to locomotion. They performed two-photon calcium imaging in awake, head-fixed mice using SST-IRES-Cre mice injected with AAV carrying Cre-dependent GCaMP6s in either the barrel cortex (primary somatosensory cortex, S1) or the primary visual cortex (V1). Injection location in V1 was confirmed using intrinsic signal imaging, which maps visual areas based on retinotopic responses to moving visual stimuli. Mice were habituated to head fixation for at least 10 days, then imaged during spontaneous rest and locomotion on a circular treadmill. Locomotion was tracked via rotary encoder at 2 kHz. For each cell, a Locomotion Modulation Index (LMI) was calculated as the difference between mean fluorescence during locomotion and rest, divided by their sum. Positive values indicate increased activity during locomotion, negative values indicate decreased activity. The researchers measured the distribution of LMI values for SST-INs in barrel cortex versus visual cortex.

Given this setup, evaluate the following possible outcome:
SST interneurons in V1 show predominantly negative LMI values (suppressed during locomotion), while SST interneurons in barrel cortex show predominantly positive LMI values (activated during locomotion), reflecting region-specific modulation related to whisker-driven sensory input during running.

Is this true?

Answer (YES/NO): NO